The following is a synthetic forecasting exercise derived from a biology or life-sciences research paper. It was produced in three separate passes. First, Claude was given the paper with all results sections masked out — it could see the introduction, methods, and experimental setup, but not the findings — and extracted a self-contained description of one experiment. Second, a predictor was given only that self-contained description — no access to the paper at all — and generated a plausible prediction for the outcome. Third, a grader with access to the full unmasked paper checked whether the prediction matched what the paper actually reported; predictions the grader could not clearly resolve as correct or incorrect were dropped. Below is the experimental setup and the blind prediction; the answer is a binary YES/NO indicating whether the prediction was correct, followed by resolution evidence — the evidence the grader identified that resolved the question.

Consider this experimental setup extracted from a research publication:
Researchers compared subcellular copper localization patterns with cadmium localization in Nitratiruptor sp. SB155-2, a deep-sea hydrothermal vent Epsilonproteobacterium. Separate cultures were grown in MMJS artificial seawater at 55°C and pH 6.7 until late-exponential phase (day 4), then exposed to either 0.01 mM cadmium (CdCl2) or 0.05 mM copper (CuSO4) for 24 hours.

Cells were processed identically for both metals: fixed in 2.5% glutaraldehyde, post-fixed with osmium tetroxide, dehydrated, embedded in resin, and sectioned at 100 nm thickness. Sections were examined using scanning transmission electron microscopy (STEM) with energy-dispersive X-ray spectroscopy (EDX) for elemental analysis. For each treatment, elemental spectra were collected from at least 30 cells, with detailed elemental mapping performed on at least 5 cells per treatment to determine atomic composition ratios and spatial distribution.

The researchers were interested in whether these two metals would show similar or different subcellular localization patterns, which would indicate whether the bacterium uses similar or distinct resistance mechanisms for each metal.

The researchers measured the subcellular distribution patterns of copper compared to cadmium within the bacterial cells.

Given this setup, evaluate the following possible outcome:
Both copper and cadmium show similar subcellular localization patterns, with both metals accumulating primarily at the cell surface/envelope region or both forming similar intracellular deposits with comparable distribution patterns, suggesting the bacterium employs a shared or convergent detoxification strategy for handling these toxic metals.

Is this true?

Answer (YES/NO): NO